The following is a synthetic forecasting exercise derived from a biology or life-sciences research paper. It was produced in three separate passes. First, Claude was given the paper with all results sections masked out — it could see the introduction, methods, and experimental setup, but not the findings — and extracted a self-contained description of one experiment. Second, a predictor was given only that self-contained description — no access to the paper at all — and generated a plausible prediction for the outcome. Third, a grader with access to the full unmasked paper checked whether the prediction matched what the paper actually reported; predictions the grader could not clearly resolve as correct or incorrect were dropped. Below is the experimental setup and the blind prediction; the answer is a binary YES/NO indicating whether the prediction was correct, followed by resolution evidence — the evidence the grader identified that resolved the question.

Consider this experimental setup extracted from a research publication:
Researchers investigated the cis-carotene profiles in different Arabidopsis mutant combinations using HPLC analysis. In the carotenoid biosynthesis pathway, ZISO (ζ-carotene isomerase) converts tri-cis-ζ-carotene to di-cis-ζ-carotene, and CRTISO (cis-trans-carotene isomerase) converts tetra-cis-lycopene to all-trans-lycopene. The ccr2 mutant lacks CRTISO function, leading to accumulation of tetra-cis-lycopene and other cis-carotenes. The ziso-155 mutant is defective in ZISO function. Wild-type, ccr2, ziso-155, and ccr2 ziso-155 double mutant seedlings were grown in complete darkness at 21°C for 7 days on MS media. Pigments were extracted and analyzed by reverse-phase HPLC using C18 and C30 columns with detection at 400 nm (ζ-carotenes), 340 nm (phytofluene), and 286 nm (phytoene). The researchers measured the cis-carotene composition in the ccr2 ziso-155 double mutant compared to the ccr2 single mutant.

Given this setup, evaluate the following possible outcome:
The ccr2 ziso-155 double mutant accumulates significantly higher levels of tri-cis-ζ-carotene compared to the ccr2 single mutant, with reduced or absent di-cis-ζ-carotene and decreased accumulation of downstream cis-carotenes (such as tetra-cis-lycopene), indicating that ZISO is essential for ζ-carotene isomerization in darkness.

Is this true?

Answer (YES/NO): YES